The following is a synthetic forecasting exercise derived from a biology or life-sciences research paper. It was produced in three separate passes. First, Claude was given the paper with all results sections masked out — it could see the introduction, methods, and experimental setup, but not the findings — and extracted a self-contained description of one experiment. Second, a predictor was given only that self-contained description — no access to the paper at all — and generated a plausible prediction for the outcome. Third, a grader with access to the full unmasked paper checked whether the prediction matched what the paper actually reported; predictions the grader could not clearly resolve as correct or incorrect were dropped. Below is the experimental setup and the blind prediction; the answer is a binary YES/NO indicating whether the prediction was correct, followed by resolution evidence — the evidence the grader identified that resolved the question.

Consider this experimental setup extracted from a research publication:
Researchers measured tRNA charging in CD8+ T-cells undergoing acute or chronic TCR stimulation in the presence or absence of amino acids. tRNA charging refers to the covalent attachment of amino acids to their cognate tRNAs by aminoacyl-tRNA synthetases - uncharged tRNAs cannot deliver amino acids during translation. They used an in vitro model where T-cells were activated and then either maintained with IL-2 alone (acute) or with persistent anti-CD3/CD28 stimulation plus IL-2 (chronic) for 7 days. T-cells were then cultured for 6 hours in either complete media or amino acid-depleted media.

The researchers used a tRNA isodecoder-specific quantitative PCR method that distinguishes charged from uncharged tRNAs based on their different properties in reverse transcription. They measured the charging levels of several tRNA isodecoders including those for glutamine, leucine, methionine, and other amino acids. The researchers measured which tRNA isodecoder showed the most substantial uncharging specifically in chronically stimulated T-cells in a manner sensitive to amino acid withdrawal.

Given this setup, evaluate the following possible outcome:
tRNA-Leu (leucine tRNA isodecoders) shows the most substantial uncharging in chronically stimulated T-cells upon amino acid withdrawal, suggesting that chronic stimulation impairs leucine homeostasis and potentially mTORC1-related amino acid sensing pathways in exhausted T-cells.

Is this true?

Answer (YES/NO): NO